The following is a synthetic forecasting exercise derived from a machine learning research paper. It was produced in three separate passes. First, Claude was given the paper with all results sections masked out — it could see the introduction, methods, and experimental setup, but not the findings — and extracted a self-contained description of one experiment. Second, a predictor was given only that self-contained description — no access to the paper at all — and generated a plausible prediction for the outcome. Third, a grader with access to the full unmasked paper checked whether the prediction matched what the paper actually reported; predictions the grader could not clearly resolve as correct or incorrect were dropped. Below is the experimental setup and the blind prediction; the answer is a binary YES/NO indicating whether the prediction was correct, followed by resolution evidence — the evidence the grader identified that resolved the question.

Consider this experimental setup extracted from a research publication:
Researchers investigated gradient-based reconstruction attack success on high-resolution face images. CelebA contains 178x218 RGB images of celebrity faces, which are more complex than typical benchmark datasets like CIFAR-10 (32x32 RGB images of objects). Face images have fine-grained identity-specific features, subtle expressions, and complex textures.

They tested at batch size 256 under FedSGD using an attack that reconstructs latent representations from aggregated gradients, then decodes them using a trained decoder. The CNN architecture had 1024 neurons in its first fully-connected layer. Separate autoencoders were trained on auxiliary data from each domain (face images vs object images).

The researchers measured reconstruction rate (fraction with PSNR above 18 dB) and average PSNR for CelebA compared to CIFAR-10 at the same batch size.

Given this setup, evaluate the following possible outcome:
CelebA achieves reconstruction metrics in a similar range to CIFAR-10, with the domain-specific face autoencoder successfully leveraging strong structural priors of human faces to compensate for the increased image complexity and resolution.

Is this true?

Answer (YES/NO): NO